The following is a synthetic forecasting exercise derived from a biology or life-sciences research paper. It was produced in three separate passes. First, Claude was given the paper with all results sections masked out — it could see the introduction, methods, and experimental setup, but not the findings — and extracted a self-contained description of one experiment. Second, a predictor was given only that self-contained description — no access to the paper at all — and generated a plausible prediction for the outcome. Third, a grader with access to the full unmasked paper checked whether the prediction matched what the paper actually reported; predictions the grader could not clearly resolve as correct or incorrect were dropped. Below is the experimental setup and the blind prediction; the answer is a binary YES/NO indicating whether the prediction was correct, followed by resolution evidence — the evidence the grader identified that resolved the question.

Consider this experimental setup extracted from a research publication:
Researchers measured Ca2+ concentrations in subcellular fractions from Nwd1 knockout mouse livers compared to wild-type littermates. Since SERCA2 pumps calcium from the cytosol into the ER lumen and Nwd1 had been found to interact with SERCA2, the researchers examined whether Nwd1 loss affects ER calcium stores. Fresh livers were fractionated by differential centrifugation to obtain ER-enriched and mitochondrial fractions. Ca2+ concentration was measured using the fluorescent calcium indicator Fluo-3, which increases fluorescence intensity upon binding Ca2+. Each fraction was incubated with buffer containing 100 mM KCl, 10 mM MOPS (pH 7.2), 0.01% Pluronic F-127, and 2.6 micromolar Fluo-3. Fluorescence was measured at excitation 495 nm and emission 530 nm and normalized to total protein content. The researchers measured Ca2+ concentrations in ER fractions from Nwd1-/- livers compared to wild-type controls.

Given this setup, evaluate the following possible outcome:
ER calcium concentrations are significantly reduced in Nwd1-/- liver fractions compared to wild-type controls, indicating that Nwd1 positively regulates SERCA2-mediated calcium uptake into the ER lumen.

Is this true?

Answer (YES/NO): YES